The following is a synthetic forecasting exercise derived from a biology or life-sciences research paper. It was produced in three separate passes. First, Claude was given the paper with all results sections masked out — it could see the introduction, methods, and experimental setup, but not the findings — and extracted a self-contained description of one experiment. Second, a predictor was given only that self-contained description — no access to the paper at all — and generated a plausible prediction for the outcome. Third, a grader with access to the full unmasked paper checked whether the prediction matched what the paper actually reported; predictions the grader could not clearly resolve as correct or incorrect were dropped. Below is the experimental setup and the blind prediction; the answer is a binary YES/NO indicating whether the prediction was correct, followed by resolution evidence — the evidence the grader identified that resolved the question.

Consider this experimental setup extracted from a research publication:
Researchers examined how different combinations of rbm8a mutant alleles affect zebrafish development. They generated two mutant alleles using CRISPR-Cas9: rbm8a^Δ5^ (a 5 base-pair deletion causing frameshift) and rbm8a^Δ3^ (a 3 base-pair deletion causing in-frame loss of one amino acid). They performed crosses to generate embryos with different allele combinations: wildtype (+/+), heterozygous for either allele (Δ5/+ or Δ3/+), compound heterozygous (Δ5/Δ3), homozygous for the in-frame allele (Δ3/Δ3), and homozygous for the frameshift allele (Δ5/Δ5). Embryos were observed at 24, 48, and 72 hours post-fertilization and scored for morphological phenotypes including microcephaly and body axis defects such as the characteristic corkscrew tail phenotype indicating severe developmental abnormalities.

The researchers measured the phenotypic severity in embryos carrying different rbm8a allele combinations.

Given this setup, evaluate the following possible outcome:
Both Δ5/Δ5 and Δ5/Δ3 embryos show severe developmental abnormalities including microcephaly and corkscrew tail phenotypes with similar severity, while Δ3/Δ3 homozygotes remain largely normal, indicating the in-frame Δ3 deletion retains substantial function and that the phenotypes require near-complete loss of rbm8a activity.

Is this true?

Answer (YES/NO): NO